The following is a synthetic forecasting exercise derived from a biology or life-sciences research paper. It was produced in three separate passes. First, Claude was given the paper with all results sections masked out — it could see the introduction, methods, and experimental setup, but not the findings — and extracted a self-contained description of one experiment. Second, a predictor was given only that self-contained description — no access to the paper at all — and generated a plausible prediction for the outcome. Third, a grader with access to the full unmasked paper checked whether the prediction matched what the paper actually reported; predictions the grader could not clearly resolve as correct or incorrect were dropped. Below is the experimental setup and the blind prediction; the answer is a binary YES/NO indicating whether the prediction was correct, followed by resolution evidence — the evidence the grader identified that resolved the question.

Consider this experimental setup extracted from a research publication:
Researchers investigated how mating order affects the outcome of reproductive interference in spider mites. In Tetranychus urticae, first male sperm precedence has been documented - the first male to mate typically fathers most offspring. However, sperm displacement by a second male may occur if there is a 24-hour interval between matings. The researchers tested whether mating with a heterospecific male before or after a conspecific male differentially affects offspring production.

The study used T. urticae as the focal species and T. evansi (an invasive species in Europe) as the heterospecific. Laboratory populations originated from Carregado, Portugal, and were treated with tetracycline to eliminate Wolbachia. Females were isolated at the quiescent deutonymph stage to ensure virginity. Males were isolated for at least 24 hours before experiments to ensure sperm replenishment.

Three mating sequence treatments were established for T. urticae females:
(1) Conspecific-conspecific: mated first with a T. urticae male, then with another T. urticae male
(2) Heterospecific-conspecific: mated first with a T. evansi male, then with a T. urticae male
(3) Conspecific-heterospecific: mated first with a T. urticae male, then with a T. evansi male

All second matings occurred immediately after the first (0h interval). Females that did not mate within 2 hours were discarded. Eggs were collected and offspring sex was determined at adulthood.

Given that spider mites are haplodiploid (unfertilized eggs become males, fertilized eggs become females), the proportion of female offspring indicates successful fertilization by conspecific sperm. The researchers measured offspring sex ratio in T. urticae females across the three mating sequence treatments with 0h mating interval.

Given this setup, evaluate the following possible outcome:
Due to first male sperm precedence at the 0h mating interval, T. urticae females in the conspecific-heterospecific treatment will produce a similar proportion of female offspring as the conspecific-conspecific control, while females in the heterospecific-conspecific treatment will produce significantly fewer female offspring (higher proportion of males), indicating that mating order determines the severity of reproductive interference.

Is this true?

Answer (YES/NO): NO